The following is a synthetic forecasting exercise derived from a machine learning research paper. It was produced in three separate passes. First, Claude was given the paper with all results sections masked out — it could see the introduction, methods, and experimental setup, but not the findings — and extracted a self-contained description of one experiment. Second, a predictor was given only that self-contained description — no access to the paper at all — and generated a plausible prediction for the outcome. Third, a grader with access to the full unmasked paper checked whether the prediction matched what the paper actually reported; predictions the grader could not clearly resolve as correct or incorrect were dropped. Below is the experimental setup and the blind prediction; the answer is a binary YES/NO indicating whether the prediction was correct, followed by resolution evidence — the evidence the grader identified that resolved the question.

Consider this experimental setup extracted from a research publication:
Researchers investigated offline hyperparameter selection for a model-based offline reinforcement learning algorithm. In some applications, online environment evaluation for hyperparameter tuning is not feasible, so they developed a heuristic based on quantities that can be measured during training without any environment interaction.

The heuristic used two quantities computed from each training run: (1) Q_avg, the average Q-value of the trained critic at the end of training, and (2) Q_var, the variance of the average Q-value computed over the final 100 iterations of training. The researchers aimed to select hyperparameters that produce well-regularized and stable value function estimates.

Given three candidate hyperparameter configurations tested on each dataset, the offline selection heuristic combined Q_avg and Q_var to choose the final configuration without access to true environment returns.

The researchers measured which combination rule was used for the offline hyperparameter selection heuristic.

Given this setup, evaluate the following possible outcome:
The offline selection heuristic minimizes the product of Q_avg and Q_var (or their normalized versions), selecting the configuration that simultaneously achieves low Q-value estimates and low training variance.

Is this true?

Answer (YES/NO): NO